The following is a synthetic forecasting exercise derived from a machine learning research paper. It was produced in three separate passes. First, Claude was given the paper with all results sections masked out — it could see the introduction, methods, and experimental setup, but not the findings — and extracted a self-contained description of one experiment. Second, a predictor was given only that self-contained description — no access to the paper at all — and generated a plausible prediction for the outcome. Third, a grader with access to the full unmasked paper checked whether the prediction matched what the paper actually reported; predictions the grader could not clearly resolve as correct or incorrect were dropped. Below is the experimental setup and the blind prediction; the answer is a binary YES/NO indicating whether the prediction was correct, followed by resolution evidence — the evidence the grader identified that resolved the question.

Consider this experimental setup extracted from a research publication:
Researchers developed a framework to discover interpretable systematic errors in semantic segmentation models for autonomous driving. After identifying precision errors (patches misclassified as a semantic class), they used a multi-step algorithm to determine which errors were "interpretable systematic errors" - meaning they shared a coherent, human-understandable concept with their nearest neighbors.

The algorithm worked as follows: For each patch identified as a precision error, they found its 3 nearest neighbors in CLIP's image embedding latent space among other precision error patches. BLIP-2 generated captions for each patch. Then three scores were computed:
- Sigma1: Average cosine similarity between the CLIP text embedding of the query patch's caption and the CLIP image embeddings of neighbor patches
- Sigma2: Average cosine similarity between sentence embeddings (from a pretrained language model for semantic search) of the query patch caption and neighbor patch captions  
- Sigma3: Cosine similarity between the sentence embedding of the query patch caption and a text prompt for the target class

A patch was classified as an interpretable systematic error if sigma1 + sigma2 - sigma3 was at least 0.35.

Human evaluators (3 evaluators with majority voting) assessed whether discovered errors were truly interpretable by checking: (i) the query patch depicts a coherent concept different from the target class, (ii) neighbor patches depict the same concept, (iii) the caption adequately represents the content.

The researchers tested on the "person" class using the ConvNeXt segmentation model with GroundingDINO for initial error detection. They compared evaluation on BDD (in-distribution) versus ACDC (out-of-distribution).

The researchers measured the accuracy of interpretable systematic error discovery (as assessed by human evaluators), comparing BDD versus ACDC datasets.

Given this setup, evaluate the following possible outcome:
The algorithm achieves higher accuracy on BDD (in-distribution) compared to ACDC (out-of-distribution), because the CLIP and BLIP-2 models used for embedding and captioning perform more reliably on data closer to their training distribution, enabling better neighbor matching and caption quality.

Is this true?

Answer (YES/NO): YES